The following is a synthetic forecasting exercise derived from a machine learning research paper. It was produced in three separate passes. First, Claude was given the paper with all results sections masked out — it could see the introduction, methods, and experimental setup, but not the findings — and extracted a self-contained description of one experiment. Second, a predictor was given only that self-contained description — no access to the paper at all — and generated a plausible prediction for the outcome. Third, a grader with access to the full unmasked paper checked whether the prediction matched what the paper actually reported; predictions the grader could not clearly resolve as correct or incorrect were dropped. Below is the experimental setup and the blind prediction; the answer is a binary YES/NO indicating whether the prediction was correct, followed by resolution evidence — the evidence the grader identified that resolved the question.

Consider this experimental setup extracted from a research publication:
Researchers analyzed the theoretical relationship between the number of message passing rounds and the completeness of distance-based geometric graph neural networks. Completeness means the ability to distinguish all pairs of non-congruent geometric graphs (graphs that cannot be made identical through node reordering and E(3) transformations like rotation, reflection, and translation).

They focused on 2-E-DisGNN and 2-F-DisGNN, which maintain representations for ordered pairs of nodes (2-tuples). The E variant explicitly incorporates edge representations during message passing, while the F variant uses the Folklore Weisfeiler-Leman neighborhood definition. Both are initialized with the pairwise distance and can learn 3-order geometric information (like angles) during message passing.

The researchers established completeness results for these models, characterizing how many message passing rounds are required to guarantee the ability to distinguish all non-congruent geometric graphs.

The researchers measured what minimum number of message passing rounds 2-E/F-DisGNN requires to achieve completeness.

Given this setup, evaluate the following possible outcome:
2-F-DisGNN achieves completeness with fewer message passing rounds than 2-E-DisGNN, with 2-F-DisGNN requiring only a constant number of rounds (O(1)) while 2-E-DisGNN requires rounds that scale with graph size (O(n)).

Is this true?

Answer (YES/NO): NO